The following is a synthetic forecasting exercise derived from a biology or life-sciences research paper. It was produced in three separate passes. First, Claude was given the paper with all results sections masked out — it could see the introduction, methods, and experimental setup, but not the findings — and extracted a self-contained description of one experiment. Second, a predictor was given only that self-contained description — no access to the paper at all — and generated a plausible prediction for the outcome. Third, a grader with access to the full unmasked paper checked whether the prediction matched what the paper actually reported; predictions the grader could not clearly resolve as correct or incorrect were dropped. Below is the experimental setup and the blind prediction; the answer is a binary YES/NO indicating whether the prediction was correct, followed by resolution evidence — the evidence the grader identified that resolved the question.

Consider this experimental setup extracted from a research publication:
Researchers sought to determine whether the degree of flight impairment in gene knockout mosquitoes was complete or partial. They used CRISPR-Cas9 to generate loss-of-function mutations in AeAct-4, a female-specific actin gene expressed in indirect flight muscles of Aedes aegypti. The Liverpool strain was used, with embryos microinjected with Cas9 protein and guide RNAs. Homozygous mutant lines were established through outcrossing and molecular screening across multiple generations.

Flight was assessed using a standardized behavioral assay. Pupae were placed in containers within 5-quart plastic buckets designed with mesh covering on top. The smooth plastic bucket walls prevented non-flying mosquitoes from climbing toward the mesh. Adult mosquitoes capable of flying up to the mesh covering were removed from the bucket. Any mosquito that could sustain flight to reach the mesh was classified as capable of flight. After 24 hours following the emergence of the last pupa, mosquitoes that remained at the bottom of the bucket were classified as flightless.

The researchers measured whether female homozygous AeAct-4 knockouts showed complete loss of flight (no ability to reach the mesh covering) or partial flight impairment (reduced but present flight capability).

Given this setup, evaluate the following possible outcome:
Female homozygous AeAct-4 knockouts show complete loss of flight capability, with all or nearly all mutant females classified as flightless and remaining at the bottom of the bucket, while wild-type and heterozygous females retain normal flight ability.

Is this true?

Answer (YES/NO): YES